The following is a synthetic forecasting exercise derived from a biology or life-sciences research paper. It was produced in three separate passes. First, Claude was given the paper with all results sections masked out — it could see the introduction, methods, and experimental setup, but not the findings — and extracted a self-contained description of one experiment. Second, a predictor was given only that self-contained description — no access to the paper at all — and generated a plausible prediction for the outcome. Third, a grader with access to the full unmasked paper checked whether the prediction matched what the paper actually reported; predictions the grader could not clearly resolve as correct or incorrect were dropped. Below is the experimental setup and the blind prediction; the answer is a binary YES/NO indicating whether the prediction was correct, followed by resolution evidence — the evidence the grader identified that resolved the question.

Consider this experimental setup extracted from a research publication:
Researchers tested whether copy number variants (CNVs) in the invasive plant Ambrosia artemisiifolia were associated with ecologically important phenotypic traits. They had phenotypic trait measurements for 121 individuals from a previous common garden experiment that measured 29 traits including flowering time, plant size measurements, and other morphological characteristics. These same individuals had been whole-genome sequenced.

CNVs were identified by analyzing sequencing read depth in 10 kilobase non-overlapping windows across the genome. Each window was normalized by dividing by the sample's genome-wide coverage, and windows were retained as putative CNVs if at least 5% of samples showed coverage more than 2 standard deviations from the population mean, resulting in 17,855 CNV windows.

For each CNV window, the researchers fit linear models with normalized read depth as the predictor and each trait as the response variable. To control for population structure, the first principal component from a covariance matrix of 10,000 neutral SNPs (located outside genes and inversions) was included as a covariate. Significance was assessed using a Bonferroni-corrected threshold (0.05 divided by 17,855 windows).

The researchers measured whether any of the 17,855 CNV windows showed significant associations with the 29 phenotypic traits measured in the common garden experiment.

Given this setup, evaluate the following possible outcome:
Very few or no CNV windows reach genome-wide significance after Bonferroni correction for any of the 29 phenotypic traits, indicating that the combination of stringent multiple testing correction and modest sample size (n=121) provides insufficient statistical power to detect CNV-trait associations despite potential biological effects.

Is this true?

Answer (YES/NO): NO